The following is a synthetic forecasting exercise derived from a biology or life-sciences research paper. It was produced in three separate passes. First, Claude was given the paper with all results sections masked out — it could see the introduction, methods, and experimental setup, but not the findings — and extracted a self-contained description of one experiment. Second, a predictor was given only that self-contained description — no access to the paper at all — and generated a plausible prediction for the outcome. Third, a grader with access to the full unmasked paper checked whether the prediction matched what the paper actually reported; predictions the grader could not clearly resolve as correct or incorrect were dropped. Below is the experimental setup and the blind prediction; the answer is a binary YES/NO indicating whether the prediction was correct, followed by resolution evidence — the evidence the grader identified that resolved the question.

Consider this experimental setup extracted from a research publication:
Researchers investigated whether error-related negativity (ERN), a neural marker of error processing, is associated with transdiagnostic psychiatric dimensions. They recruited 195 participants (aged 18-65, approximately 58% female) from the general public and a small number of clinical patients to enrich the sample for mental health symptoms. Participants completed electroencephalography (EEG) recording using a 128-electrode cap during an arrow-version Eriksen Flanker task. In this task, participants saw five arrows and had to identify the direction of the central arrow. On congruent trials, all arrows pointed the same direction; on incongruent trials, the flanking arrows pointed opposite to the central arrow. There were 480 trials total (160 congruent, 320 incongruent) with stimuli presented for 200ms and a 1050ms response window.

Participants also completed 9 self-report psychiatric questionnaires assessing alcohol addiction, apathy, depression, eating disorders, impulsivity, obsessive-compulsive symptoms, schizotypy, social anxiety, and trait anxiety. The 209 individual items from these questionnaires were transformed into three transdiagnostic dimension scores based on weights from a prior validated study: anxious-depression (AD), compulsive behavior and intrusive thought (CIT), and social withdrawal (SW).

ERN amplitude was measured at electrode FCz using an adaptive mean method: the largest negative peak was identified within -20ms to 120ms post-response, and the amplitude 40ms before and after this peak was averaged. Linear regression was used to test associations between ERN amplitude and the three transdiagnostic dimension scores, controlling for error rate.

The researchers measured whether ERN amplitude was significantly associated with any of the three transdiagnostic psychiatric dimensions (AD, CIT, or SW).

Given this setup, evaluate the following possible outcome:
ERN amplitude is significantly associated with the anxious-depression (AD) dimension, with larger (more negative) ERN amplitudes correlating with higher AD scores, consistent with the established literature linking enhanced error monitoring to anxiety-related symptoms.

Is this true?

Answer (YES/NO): NO